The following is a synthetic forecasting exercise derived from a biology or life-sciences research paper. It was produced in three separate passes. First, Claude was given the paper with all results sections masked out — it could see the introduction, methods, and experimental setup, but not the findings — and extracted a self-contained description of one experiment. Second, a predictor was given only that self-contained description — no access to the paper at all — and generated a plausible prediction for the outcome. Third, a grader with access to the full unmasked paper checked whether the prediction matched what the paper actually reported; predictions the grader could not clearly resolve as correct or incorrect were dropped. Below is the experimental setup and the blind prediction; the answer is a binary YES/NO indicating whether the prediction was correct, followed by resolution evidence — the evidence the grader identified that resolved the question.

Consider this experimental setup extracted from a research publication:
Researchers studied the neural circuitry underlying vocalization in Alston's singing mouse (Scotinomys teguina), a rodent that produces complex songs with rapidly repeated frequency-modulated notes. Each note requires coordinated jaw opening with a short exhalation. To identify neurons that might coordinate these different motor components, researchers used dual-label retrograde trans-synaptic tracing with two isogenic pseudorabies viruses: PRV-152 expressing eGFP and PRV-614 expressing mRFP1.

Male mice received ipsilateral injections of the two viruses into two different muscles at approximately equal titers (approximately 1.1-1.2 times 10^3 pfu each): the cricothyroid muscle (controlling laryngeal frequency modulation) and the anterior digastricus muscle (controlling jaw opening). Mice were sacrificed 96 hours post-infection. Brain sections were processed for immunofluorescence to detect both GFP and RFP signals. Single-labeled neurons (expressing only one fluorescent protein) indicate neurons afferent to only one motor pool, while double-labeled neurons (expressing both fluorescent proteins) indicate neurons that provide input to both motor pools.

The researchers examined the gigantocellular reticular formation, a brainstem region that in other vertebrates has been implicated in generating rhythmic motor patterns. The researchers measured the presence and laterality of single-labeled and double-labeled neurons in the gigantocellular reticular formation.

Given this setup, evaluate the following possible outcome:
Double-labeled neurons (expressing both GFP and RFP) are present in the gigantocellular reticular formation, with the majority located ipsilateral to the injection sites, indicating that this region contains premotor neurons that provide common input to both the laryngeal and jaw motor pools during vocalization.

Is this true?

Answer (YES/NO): YES